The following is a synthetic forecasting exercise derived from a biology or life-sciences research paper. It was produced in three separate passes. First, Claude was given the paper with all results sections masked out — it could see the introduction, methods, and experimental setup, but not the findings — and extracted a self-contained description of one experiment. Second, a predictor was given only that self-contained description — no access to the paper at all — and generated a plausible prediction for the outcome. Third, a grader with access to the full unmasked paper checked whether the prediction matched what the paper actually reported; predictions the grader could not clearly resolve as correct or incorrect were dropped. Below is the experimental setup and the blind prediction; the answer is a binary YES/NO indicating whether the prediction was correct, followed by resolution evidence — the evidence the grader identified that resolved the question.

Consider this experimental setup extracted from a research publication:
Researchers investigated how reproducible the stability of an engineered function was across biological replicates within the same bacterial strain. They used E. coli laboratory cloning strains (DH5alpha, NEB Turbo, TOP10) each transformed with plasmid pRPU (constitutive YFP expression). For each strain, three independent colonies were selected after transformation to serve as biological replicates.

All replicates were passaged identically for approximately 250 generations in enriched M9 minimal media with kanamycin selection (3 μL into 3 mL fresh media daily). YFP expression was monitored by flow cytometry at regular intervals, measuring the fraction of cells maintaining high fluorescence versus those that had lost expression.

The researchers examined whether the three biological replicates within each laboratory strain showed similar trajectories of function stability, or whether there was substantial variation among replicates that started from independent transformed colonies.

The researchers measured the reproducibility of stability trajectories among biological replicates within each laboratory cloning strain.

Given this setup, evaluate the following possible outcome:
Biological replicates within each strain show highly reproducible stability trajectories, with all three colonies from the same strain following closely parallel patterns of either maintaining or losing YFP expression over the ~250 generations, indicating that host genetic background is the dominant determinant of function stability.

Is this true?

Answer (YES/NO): NO